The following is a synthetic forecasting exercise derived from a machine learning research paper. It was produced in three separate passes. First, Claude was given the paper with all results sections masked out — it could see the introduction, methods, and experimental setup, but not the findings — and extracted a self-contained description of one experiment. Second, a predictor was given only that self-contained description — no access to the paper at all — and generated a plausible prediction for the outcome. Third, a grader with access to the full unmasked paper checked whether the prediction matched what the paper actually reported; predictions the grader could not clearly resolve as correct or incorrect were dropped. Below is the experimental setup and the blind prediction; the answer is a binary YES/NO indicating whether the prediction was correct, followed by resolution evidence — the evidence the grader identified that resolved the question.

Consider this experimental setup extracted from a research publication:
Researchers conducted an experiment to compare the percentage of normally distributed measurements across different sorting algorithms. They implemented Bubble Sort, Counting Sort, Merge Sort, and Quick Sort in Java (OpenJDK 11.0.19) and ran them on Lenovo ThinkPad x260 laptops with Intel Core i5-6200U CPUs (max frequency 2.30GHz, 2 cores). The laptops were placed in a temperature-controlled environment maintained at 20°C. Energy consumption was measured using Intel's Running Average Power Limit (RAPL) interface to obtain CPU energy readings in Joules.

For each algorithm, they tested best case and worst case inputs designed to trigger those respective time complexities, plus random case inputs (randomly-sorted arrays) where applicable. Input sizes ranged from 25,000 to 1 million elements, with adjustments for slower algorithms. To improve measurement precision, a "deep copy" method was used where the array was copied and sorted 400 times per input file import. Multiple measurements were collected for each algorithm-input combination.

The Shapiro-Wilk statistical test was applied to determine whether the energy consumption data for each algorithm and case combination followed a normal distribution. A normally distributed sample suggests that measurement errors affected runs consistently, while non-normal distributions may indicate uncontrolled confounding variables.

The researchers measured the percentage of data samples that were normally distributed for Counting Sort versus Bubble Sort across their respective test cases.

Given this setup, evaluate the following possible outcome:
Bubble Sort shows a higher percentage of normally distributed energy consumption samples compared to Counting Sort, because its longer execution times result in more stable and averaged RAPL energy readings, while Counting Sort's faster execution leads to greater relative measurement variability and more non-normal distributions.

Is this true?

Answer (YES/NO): NO